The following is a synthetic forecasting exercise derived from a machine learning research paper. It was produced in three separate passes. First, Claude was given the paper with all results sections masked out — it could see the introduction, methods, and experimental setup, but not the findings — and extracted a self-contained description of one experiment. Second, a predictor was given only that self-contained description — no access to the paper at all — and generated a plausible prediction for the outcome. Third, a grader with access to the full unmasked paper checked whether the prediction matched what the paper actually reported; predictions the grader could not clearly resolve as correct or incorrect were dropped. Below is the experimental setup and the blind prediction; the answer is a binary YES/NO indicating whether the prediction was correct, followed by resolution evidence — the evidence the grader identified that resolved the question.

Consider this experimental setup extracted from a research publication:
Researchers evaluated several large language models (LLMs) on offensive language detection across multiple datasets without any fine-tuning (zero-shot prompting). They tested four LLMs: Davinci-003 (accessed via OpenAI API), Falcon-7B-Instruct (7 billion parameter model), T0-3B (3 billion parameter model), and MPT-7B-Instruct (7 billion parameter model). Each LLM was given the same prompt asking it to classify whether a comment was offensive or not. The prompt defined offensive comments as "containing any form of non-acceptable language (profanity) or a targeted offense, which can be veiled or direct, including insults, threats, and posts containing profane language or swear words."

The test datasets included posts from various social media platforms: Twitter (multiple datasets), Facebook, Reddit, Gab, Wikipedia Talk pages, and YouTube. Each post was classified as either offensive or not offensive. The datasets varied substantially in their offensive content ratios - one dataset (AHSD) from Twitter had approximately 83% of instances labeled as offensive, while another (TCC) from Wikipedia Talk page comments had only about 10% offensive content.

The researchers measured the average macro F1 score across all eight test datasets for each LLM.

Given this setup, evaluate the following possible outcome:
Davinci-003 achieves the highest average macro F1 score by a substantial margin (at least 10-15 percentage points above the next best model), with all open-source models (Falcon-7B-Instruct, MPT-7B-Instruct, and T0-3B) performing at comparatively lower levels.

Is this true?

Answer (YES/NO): NO